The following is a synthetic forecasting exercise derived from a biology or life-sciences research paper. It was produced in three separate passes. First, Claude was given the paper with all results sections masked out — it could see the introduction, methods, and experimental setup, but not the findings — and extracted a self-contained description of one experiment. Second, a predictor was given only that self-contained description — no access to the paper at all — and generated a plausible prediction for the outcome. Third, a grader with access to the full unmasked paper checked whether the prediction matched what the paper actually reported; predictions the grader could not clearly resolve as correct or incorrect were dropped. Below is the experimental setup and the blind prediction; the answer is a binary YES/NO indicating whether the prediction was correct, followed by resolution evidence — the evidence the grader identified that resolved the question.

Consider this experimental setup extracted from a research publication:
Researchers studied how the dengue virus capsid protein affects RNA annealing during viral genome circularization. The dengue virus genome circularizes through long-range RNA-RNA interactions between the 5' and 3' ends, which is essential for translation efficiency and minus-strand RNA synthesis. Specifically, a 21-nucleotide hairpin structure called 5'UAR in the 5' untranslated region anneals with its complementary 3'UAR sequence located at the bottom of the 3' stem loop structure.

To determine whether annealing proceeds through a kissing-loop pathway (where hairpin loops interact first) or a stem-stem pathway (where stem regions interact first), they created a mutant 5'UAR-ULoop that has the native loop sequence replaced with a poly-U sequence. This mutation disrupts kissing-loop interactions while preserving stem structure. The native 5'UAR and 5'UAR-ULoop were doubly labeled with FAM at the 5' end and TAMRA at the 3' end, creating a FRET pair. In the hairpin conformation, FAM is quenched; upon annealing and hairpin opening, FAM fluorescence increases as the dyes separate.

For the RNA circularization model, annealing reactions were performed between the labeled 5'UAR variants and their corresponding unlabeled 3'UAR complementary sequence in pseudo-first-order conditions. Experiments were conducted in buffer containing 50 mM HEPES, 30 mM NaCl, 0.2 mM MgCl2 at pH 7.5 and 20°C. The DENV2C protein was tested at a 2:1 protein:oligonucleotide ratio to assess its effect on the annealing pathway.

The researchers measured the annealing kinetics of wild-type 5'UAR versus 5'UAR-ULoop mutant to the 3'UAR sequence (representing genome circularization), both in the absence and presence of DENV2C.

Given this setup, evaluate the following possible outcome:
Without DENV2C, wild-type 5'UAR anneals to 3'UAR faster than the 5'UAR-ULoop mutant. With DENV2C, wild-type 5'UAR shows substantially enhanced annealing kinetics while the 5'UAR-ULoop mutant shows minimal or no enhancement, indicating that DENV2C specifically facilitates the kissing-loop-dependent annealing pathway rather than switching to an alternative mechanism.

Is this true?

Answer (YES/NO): YES